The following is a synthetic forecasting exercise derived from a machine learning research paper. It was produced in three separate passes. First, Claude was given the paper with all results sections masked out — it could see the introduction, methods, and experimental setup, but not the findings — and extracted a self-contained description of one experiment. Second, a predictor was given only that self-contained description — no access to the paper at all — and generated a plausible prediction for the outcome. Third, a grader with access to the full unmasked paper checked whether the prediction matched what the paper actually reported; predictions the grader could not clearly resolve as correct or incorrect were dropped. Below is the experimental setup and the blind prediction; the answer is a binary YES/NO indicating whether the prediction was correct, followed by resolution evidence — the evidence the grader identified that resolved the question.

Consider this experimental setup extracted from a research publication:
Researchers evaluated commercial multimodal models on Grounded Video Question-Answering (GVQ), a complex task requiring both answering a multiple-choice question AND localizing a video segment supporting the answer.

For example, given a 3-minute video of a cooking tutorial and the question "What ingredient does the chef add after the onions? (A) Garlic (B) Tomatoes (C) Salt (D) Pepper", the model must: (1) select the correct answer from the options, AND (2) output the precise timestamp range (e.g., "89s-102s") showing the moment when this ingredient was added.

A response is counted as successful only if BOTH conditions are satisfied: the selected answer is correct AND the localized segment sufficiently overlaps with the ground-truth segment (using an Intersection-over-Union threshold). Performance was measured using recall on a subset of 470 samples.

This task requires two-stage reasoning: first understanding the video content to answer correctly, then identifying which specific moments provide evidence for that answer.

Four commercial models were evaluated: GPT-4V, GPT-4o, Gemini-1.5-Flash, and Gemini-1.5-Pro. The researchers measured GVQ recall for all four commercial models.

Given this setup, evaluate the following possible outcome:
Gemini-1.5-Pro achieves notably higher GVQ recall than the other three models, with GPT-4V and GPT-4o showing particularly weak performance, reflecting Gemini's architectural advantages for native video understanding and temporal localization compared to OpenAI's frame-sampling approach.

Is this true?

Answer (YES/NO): NO